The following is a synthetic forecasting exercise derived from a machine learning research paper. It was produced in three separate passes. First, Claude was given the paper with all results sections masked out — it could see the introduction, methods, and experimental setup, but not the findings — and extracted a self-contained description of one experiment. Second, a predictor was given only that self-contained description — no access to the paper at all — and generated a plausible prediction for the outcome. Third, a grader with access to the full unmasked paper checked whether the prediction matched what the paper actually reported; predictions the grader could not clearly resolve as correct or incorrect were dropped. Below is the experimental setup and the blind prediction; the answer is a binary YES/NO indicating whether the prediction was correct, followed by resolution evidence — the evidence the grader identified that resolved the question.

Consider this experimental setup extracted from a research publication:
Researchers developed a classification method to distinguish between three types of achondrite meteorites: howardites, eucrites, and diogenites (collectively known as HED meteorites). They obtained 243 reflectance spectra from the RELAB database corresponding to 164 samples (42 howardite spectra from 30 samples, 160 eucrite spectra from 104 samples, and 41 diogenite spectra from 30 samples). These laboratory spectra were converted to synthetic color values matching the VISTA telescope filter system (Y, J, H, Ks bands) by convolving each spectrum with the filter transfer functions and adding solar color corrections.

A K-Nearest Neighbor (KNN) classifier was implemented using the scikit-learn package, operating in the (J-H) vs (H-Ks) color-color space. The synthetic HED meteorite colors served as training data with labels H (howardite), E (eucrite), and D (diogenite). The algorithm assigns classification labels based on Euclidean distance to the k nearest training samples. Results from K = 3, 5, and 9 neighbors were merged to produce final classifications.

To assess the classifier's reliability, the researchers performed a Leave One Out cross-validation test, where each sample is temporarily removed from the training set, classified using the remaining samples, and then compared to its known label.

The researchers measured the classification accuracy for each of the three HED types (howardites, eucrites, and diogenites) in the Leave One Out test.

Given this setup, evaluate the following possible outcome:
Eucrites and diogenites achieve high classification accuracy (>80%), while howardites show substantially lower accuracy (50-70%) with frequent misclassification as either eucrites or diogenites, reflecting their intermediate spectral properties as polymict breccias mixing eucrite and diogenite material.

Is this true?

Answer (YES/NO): NO